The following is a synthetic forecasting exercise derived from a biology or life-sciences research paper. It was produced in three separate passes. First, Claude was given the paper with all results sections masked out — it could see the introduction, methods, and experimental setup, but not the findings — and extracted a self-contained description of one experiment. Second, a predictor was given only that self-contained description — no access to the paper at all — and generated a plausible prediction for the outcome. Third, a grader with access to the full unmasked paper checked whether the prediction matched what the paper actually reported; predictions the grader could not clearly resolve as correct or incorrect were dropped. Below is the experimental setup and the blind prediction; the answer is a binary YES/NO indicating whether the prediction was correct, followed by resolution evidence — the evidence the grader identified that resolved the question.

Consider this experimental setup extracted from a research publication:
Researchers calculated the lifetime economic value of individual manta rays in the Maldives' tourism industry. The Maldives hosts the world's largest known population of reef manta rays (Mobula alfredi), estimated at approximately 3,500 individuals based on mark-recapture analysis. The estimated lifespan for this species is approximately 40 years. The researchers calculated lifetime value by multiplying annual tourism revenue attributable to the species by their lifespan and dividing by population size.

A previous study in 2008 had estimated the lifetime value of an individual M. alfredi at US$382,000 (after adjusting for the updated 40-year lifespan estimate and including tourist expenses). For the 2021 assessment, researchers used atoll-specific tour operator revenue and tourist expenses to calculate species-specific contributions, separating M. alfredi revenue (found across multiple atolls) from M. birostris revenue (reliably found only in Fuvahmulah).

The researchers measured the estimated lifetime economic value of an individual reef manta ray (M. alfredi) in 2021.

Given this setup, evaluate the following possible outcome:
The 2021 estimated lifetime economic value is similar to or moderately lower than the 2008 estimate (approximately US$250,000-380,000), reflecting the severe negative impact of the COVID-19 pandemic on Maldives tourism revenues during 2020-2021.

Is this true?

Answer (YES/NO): NO